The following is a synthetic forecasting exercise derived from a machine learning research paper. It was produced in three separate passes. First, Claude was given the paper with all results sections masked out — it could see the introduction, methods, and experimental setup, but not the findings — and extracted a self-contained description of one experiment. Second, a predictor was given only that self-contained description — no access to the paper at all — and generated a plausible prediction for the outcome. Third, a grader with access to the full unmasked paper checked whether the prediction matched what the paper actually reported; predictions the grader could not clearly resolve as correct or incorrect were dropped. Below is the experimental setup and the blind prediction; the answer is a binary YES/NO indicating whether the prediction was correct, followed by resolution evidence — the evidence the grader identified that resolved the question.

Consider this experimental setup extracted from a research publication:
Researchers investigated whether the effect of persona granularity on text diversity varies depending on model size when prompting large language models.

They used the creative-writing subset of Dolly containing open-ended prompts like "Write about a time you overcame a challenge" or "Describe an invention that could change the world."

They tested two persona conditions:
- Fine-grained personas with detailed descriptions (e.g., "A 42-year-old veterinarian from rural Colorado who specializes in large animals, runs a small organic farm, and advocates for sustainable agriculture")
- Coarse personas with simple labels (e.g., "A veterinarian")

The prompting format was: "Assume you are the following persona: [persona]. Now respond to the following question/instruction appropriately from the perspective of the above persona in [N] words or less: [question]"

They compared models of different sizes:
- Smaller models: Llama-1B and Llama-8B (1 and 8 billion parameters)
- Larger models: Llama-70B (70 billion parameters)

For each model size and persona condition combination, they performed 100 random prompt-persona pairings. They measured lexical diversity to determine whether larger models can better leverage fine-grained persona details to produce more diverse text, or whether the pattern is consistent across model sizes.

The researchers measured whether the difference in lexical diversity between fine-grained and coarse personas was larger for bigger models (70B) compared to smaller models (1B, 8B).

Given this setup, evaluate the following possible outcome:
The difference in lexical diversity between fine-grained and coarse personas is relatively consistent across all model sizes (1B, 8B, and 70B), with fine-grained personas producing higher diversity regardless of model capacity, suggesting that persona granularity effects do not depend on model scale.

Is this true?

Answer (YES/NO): NO